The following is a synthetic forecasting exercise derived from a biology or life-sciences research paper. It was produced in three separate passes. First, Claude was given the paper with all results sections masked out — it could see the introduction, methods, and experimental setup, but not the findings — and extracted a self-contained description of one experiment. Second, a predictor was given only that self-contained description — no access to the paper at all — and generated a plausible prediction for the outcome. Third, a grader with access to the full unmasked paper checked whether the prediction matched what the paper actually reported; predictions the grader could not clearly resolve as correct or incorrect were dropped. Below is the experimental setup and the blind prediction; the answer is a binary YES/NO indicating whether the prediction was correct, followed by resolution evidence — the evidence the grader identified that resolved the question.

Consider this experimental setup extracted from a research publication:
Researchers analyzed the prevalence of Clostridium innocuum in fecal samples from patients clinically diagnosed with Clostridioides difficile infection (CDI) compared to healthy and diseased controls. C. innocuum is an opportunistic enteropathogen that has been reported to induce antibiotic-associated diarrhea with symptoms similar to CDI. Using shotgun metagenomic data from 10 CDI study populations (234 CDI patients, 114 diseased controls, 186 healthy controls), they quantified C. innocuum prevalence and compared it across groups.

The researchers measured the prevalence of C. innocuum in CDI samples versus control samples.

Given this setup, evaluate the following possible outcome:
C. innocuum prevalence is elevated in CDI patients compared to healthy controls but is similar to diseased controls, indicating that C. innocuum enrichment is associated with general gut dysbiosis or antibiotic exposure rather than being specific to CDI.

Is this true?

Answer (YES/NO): NO